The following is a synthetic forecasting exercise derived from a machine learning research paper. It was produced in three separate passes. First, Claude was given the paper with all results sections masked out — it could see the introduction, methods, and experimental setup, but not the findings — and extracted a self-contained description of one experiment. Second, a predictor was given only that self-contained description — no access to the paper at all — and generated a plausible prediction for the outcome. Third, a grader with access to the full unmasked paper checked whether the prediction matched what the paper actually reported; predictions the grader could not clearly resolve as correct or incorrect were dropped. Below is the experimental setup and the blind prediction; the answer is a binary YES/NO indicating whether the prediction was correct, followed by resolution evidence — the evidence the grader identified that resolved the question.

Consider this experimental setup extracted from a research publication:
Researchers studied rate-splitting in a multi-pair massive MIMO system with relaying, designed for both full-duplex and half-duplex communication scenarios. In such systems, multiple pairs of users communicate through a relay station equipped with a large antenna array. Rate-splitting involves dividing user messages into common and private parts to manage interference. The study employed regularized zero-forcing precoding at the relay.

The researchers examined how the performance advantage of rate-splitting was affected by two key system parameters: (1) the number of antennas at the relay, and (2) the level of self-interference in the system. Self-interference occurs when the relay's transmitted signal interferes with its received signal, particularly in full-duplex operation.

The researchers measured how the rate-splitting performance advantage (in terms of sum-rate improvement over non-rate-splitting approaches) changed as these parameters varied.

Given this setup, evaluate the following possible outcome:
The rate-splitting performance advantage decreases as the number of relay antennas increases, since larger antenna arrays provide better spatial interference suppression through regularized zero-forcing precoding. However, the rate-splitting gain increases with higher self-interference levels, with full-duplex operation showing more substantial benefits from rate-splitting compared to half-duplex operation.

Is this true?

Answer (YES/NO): NO